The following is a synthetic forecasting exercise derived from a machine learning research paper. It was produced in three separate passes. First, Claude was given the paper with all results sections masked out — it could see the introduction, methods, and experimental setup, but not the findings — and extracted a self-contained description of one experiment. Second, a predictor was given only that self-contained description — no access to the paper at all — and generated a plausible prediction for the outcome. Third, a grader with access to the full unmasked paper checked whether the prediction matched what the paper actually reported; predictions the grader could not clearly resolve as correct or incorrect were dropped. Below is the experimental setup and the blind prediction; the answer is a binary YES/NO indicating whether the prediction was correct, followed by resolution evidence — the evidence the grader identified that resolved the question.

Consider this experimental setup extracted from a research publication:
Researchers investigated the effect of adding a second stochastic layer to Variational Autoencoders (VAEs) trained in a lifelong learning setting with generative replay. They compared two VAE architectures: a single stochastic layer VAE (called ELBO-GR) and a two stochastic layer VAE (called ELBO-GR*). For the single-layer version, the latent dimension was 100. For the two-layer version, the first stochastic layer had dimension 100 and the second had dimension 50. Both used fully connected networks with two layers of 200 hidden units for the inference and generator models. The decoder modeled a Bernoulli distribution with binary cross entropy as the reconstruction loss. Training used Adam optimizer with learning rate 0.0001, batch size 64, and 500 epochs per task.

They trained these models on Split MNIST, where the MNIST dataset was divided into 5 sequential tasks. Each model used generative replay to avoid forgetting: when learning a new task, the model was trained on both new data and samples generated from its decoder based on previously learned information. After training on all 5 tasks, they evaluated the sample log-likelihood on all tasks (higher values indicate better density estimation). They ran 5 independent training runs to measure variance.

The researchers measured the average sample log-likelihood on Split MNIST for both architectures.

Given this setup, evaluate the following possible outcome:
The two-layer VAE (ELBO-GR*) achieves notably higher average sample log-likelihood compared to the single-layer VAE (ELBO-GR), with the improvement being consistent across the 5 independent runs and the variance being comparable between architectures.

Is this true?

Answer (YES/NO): NO